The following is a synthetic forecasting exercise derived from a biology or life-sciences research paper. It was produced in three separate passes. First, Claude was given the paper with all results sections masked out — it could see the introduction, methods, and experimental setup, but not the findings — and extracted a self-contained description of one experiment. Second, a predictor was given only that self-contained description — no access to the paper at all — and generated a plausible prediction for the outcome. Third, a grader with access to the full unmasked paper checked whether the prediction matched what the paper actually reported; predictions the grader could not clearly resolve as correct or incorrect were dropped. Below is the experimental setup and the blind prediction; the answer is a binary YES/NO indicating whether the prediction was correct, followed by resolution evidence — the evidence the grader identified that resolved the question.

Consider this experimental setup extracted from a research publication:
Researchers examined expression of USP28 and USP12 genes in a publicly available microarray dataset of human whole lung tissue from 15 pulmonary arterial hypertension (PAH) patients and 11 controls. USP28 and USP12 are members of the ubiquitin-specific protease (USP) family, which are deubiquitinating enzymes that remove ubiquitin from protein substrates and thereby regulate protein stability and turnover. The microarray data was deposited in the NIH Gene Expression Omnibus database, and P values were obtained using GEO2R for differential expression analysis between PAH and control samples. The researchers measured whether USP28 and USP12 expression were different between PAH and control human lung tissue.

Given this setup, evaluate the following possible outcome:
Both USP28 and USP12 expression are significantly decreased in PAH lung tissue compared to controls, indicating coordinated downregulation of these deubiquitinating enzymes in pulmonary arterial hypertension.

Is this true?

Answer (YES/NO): NO